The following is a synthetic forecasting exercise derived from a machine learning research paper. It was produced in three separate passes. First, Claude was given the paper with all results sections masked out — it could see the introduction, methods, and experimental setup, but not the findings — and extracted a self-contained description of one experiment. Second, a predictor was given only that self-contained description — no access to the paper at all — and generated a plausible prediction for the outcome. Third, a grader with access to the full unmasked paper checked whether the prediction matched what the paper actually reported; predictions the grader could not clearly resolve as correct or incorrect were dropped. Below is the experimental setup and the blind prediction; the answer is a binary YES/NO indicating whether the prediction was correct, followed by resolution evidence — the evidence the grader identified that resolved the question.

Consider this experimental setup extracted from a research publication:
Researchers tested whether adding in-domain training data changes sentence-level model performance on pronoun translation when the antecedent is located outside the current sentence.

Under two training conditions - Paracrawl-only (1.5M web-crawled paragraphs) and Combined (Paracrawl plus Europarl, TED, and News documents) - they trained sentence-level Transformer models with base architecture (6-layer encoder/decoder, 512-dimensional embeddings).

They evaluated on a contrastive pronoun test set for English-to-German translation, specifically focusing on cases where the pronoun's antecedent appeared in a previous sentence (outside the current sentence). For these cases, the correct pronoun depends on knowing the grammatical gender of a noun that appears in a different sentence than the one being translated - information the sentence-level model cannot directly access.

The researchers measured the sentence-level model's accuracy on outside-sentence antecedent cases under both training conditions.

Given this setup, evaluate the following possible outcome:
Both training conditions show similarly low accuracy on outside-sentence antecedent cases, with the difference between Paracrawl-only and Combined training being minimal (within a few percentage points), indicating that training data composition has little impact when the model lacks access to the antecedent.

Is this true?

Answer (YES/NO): YES